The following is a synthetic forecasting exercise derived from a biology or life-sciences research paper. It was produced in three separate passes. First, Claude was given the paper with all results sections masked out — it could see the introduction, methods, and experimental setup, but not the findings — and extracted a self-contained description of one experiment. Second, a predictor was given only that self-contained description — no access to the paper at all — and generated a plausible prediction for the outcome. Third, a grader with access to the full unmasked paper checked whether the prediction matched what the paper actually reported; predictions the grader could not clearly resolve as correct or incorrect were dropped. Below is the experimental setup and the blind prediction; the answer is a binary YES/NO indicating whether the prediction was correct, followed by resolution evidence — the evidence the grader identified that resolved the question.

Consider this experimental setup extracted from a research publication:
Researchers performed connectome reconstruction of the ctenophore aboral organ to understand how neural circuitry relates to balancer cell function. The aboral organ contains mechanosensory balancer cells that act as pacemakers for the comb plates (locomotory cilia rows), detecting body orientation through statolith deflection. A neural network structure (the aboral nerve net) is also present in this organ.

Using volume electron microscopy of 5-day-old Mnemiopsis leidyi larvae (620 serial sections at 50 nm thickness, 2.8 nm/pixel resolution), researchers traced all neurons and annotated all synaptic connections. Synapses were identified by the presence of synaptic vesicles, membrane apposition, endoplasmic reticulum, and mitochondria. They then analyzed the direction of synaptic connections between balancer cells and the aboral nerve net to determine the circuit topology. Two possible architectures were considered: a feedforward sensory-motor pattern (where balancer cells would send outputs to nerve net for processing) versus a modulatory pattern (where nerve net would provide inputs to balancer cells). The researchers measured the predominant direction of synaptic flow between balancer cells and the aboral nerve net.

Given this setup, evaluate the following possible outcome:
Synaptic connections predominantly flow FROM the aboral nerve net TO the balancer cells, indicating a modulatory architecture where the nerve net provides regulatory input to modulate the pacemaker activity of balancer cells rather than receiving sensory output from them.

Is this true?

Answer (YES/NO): YES